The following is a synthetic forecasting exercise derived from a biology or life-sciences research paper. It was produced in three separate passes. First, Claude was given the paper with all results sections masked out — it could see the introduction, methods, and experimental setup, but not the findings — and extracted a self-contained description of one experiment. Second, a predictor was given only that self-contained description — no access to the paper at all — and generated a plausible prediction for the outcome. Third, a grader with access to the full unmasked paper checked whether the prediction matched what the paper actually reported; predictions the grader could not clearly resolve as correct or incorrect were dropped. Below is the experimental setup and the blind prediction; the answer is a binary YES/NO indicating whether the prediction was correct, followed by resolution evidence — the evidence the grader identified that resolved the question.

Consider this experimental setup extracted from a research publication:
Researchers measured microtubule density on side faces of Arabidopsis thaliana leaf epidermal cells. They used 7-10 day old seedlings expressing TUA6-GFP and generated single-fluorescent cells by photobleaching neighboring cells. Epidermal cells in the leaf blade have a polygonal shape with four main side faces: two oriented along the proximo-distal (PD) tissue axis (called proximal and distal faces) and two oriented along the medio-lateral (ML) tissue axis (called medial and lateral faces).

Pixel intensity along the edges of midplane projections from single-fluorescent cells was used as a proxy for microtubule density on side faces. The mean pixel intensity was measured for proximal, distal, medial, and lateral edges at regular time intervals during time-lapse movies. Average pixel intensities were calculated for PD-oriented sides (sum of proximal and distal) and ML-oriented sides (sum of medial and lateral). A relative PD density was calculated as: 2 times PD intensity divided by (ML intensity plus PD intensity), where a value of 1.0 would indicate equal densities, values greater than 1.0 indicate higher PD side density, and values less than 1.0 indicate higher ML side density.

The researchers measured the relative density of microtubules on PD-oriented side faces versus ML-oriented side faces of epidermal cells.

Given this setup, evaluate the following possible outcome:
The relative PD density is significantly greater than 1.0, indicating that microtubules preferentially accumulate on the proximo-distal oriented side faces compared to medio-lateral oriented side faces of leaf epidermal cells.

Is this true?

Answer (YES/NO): NO